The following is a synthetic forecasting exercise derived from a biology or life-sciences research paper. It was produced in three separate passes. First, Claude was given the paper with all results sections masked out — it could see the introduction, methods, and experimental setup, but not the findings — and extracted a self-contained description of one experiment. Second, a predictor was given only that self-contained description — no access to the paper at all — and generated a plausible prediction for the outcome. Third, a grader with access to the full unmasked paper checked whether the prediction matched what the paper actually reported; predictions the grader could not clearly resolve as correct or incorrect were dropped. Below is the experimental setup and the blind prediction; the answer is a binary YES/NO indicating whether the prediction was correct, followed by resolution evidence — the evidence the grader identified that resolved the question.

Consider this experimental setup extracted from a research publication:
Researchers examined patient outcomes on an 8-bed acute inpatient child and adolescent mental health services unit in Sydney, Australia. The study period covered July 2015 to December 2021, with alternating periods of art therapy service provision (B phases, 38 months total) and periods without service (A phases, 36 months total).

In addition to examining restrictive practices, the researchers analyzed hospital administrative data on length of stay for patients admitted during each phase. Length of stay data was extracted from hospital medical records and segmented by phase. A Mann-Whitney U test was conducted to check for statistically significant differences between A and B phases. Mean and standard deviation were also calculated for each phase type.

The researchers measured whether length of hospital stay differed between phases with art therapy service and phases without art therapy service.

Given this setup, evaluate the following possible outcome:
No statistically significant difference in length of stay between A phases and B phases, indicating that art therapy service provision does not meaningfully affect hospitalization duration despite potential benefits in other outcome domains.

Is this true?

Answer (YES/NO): NO